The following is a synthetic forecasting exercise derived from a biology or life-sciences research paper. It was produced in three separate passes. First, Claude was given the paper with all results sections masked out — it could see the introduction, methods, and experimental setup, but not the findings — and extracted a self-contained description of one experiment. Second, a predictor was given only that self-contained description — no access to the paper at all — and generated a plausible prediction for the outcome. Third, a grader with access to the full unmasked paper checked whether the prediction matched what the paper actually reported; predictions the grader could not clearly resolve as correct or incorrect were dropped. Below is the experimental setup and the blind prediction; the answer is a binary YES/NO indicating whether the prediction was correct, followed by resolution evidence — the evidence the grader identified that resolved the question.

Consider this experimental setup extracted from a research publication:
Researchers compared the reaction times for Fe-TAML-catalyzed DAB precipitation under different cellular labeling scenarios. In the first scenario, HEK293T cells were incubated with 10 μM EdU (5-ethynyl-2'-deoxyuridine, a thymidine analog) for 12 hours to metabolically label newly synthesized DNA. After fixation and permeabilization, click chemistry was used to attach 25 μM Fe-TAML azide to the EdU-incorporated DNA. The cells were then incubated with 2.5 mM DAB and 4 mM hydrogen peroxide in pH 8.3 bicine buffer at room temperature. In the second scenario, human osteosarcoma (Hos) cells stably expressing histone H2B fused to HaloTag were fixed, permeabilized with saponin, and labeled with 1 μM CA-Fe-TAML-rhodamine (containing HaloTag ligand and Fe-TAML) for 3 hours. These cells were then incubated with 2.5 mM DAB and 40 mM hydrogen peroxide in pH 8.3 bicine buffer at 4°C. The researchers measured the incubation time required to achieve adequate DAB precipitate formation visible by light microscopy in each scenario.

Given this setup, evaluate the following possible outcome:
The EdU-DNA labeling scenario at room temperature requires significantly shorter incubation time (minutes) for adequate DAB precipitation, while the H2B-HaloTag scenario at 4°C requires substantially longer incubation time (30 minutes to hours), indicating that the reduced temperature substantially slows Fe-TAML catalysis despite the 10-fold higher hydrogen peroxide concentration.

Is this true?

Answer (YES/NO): YES